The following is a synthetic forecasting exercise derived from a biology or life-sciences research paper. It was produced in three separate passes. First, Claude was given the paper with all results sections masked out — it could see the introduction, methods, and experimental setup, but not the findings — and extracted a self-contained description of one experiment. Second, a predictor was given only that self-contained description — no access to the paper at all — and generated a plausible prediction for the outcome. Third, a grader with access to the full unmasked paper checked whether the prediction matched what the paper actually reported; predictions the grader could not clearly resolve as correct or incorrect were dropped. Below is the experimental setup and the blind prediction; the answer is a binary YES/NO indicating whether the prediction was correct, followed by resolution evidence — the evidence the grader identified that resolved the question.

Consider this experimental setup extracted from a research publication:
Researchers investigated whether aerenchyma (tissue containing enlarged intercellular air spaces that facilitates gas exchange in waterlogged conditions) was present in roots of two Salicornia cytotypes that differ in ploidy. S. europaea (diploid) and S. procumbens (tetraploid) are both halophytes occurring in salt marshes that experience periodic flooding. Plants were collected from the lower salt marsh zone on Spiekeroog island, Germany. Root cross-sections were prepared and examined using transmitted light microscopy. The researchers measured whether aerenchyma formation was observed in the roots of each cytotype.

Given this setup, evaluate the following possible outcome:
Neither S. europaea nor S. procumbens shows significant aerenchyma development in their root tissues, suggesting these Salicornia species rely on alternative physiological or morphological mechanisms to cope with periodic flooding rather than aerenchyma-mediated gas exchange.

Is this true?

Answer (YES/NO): NO